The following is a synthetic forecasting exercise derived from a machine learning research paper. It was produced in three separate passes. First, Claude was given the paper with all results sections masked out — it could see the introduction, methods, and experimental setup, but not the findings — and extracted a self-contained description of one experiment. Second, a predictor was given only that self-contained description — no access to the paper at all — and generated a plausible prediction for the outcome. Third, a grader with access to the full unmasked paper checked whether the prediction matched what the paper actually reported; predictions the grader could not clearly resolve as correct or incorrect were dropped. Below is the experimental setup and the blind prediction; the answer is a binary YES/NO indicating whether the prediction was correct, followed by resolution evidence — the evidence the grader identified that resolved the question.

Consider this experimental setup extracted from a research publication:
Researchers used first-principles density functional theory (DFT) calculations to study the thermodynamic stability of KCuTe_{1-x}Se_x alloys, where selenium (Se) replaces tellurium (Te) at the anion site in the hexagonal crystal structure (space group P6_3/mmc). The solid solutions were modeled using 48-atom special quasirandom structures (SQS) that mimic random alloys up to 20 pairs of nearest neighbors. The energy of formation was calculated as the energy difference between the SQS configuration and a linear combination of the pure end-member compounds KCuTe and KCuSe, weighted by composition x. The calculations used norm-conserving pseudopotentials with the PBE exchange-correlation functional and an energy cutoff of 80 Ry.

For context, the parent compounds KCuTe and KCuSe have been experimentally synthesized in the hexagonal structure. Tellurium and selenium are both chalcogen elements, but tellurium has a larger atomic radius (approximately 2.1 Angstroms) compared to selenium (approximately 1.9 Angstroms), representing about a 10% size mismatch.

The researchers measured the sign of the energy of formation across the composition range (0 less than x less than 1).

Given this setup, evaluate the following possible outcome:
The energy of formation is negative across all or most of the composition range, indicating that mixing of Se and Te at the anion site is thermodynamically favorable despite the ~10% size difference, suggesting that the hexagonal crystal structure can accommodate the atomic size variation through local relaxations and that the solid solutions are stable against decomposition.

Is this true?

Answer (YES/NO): NO